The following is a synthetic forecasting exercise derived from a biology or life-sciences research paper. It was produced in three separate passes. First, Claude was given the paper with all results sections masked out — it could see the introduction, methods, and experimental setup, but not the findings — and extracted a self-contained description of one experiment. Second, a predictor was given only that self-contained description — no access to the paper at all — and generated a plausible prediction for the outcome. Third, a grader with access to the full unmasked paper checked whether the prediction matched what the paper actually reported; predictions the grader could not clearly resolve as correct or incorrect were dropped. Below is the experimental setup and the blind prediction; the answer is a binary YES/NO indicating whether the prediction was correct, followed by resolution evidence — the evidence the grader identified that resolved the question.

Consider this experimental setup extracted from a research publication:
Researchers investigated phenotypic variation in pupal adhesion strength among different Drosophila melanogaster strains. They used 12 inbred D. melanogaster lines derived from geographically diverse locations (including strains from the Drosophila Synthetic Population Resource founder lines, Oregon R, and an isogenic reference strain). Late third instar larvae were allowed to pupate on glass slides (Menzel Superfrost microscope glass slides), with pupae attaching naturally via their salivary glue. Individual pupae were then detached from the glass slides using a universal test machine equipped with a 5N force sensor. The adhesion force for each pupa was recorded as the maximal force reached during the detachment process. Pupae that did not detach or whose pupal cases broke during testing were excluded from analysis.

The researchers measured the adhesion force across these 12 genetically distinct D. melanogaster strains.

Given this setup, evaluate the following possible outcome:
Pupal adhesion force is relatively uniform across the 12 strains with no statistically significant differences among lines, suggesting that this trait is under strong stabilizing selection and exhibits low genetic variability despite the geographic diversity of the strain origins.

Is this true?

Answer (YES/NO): NO